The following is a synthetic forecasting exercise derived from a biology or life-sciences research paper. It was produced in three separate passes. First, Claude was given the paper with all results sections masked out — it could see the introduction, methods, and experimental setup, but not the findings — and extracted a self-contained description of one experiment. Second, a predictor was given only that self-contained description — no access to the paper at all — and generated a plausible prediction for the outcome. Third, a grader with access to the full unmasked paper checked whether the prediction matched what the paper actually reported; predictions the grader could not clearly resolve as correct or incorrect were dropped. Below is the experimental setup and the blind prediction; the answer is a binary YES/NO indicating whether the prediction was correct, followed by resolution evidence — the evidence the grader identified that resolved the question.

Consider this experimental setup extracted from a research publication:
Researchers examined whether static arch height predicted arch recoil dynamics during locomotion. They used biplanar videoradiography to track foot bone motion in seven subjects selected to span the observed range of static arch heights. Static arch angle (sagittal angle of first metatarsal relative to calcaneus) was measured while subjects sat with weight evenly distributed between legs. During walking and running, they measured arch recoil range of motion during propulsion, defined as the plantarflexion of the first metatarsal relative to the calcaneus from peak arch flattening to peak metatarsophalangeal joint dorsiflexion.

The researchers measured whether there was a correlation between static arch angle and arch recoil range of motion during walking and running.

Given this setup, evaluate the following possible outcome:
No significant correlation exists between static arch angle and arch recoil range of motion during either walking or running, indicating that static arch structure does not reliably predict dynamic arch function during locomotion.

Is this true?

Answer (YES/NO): YES